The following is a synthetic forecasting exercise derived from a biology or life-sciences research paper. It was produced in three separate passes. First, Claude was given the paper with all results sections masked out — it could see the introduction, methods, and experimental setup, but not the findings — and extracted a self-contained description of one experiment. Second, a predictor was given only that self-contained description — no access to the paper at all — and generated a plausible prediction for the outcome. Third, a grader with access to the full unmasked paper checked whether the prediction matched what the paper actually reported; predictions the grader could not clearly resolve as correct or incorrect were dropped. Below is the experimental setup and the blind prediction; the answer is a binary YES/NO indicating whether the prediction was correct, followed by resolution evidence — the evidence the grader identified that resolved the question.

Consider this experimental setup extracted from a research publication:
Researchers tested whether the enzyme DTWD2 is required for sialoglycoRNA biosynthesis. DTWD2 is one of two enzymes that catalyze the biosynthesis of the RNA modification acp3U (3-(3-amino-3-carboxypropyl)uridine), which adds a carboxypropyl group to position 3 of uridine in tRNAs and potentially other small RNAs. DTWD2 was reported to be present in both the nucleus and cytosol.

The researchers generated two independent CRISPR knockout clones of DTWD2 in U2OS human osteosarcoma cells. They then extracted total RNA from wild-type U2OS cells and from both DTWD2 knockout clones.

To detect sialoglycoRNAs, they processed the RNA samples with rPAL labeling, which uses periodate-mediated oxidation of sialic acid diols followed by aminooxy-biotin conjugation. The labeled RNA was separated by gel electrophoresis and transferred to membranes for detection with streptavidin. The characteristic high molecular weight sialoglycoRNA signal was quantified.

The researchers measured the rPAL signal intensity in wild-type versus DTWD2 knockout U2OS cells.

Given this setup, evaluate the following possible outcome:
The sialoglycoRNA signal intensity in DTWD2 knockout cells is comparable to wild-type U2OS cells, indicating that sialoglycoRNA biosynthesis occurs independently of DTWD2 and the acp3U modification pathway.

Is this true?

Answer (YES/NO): NO